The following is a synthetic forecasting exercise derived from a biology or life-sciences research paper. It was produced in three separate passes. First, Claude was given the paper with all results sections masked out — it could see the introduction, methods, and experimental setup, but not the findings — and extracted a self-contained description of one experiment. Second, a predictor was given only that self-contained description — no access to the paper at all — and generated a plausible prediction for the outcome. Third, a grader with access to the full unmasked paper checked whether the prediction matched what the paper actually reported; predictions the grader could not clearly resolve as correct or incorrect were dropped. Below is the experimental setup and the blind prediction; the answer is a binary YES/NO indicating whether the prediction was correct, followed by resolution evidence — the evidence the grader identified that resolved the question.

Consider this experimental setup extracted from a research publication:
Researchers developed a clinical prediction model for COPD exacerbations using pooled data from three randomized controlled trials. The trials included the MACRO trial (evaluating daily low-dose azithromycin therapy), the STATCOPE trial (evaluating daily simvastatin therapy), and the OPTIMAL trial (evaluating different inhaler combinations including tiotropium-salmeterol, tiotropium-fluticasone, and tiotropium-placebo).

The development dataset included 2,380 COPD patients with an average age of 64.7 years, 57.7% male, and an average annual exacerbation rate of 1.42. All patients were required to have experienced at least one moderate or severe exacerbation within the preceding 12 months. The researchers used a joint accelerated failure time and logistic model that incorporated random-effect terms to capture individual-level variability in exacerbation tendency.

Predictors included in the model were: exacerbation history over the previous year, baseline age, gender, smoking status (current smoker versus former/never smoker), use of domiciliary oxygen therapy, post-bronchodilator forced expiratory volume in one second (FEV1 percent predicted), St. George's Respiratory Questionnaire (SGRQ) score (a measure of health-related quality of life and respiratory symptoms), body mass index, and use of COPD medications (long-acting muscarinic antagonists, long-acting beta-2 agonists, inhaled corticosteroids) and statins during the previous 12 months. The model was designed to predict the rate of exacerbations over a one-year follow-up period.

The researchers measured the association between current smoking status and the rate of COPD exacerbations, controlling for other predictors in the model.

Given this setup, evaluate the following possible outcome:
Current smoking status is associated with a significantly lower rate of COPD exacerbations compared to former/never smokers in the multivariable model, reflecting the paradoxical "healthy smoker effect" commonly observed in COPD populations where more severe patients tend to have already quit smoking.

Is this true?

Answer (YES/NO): YES